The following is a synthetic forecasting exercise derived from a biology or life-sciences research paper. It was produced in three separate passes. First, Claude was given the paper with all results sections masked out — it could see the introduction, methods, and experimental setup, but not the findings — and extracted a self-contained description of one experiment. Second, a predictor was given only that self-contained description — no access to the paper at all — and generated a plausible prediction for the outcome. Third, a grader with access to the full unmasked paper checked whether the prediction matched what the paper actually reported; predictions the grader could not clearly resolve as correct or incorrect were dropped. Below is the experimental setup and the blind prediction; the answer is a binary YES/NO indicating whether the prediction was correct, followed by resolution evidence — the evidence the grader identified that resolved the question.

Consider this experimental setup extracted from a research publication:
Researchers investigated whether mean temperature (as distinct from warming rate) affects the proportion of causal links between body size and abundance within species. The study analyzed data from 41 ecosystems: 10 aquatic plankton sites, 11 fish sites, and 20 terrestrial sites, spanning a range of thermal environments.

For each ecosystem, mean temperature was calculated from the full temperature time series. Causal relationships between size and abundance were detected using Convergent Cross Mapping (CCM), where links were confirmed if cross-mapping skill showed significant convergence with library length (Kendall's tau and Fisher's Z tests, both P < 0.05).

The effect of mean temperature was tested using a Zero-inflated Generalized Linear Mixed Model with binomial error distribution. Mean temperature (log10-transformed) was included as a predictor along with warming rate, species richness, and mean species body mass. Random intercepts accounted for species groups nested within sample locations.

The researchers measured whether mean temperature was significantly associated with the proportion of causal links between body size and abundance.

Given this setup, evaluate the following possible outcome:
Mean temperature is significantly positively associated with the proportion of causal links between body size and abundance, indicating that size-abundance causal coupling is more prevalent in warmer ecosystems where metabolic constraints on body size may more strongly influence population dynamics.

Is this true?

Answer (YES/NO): NO